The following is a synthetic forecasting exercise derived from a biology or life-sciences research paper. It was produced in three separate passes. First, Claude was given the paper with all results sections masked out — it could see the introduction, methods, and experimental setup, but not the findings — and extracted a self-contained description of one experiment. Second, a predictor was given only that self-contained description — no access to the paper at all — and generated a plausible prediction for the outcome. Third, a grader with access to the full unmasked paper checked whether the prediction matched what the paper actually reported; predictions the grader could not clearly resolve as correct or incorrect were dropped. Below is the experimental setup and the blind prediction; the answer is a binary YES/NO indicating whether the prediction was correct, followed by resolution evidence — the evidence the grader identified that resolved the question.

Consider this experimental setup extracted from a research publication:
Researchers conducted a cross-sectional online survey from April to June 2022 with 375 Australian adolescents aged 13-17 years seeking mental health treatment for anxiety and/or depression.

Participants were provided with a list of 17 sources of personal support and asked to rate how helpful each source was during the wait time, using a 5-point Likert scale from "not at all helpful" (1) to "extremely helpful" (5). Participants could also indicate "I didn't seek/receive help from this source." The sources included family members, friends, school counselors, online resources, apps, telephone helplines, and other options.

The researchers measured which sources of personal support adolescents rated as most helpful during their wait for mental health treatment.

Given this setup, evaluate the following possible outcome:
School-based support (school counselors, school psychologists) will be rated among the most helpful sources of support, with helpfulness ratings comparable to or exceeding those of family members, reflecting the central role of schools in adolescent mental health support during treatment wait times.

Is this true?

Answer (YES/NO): NO